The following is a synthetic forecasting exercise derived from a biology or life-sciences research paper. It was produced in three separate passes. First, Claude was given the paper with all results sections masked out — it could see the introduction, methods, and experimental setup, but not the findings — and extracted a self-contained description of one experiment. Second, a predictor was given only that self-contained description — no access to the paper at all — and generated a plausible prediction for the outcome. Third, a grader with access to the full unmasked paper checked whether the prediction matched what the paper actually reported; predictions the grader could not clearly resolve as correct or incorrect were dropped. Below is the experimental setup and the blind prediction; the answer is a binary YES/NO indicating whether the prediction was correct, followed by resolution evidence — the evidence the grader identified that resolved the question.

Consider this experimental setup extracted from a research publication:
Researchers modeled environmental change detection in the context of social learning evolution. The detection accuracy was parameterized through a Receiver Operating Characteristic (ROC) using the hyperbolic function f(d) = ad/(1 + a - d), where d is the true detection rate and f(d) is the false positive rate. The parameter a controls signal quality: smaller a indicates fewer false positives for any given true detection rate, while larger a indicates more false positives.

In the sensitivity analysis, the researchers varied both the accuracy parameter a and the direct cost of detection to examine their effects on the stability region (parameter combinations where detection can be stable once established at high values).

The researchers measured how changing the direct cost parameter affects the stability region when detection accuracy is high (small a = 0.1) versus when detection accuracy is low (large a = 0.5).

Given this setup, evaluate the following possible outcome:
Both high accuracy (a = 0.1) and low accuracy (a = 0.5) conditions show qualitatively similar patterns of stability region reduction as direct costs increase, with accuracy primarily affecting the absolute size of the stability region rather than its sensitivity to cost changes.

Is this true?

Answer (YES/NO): NO